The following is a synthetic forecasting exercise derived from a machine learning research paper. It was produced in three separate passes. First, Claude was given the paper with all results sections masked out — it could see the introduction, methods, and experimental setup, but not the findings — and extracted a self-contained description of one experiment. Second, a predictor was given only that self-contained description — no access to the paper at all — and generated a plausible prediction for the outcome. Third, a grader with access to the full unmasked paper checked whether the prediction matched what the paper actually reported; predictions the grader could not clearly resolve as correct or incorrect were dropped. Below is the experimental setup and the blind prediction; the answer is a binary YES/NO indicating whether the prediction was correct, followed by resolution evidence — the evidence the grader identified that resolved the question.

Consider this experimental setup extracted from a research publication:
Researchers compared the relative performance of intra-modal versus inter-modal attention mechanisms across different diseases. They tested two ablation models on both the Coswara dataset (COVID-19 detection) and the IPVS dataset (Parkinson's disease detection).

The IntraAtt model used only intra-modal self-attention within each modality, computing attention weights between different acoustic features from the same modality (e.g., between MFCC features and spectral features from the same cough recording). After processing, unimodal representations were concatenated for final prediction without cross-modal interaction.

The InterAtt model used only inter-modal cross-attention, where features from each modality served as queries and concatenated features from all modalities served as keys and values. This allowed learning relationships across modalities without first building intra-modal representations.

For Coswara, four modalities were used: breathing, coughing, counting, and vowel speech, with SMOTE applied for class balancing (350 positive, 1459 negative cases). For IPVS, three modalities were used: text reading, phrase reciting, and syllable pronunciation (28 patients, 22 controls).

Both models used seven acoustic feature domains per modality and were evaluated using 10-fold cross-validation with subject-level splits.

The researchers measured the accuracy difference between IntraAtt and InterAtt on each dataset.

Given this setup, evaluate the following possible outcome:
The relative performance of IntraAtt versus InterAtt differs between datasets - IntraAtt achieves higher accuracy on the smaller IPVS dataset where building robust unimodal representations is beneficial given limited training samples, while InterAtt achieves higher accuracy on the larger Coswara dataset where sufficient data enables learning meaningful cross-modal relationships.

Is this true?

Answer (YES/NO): NO